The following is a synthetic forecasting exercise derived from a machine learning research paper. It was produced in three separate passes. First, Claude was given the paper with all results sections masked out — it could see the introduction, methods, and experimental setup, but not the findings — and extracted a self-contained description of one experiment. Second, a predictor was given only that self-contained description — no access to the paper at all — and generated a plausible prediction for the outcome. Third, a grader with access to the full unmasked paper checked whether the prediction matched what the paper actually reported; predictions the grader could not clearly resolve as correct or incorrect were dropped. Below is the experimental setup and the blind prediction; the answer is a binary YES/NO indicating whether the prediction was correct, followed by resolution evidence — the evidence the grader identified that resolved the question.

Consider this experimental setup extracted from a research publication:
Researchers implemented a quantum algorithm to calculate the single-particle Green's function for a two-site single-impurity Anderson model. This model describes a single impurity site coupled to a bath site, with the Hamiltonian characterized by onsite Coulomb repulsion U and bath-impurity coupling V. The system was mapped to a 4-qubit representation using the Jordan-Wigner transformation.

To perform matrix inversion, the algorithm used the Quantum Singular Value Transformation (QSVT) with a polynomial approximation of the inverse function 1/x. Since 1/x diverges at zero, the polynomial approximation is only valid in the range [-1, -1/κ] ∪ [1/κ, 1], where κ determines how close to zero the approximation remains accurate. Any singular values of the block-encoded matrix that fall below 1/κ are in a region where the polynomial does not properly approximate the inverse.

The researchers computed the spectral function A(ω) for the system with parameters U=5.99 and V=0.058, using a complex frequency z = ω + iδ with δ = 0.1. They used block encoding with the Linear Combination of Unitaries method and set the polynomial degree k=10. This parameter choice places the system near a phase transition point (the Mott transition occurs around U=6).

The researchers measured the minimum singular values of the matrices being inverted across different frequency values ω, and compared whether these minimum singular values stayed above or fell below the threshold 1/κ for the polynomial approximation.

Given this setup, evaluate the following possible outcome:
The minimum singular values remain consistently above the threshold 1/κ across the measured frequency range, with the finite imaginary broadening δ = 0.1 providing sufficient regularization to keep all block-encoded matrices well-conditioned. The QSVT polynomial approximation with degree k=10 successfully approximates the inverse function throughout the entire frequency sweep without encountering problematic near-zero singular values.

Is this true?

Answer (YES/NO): NO